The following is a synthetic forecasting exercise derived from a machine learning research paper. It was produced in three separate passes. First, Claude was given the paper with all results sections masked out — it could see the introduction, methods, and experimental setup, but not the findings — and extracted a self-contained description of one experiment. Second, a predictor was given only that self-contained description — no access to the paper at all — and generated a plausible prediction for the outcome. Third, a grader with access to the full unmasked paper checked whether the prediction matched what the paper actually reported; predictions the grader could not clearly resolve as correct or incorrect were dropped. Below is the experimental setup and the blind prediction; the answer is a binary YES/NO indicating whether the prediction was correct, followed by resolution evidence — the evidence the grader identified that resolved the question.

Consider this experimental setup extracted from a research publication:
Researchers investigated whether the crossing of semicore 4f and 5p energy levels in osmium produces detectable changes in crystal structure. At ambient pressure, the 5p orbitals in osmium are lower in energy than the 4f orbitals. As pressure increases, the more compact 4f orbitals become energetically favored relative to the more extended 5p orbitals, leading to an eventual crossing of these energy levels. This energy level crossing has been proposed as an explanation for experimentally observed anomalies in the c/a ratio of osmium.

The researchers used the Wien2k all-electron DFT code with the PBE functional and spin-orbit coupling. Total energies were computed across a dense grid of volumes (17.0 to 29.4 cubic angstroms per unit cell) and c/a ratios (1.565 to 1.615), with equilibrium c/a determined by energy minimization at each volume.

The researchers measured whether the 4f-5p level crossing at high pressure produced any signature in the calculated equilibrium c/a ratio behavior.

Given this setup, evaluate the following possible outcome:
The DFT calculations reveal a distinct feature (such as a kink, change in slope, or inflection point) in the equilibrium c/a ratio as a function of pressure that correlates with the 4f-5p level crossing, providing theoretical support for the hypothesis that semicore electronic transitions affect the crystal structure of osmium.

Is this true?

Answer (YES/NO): NO